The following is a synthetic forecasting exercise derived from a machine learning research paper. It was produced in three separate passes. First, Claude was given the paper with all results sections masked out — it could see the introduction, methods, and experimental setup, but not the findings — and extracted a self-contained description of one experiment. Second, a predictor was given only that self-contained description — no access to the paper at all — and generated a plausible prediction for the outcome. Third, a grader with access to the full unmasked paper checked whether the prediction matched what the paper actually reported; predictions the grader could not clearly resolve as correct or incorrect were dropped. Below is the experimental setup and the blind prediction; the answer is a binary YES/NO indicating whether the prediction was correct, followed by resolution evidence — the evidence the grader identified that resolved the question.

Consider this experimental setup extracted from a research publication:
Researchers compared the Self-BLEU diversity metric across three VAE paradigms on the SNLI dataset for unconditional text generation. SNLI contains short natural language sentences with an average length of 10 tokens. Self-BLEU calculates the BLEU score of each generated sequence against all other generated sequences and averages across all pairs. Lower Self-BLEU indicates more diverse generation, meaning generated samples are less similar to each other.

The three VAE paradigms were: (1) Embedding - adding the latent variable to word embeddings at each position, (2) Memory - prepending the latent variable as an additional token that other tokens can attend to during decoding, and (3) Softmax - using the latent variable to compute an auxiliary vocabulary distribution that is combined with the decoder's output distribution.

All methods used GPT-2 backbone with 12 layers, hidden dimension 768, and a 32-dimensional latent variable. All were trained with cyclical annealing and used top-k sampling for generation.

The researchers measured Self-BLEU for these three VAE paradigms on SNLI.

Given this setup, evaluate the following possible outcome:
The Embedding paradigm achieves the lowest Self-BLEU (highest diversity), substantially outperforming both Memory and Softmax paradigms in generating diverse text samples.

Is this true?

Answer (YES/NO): NO